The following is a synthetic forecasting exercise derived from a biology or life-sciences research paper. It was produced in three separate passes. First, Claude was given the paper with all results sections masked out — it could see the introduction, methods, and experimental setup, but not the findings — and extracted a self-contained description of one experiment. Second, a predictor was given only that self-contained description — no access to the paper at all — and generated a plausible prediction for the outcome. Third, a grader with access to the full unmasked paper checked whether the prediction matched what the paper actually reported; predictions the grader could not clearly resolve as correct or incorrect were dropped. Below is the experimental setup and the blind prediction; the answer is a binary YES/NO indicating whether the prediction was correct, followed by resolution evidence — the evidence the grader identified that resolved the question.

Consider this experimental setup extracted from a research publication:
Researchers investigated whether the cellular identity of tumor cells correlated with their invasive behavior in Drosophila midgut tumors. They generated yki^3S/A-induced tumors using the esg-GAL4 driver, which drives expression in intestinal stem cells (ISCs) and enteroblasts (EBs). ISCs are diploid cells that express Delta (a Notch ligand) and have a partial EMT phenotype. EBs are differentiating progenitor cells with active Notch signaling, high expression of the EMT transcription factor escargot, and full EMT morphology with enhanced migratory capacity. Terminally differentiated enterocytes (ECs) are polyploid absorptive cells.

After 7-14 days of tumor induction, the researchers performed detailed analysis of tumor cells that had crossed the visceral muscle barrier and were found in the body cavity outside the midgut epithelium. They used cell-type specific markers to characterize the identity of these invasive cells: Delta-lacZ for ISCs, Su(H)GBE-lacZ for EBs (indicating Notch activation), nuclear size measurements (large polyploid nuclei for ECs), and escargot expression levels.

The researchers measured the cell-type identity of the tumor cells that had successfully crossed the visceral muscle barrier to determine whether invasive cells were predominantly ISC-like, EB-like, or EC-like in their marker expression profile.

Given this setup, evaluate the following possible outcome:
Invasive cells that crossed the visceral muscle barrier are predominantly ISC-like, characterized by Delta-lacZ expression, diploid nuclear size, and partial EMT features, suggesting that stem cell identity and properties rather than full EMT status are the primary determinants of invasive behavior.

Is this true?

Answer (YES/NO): NO